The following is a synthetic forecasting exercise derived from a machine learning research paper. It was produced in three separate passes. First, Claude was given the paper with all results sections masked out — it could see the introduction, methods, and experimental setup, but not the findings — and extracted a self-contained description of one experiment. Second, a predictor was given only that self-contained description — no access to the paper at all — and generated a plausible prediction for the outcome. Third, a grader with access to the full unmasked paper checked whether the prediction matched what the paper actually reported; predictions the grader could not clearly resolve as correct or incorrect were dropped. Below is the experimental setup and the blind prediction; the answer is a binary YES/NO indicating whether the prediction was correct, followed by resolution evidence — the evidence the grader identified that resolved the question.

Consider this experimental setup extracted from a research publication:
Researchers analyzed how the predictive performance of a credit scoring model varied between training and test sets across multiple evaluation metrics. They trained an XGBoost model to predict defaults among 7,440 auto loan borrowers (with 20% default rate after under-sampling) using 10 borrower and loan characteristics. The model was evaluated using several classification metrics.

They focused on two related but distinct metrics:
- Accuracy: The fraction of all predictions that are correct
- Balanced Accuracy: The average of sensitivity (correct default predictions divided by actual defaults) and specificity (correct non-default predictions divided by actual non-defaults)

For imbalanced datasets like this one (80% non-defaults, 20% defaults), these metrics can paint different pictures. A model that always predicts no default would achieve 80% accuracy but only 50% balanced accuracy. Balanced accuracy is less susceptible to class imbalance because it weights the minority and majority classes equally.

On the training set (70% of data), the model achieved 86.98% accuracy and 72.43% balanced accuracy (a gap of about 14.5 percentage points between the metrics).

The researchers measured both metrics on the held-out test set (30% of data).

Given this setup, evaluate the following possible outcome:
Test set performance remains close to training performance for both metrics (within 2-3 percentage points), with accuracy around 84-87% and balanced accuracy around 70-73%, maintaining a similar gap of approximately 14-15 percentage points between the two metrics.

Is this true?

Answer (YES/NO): NO